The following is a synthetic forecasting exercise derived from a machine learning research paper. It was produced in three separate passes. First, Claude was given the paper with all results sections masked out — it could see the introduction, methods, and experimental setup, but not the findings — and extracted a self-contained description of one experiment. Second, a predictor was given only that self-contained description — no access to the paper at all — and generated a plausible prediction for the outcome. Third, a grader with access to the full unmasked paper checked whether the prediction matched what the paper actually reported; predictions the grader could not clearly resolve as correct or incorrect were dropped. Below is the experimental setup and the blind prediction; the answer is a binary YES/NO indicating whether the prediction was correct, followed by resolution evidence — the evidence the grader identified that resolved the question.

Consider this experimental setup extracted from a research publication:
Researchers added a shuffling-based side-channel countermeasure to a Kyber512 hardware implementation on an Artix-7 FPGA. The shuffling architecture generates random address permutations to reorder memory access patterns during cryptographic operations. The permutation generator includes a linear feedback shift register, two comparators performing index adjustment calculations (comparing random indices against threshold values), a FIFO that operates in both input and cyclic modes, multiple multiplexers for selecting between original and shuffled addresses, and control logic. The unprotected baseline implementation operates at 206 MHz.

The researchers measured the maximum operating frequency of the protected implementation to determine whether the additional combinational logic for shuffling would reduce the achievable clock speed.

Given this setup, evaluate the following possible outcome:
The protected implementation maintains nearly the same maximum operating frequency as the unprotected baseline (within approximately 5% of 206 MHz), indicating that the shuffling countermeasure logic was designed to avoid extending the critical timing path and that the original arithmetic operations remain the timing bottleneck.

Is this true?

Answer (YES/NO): YES